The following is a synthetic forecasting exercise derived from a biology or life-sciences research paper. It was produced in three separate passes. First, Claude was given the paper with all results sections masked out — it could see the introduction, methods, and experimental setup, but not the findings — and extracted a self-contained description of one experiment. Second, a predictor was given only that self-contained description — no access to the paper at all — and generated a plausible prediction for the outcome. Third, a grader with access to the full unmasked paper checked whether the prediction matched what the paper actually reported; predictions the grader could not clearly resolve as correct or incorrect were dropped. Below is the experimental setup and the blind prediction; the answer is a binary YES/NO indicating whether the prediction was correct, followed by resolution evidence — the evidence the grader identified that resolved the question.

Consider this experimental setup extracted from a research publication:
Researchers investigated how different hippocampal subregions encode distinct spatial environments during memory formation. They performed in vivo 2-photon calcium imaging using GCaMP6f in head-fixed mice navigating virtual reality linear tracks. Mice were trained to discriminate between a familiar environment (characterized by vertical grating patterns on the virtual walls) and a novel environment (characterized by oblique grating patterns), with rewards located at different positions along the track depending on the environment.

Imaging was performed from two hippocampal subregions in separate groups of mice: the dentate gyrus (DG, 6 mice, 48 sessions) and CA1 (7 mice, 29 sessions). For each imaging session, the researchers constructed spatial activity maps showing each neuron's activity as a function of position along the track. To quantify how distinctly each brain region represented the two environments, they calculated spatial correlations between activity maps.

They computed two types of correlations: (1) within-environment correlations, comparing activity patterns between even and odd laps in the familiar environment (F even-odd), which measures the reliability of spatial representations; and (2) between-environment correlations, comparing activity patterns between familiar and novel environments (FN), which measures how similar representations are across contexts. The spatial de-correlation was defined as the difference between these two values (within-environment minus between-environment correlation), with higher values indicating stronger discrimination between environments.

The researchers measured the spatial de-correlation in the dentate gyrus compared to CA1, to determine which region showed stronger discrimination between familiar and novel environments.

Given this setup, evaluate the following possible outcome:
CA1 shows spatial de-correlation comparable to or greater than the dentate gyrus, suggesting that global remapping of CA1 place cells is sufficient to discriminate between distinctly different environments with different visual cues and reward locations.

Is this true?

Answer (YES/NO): NO